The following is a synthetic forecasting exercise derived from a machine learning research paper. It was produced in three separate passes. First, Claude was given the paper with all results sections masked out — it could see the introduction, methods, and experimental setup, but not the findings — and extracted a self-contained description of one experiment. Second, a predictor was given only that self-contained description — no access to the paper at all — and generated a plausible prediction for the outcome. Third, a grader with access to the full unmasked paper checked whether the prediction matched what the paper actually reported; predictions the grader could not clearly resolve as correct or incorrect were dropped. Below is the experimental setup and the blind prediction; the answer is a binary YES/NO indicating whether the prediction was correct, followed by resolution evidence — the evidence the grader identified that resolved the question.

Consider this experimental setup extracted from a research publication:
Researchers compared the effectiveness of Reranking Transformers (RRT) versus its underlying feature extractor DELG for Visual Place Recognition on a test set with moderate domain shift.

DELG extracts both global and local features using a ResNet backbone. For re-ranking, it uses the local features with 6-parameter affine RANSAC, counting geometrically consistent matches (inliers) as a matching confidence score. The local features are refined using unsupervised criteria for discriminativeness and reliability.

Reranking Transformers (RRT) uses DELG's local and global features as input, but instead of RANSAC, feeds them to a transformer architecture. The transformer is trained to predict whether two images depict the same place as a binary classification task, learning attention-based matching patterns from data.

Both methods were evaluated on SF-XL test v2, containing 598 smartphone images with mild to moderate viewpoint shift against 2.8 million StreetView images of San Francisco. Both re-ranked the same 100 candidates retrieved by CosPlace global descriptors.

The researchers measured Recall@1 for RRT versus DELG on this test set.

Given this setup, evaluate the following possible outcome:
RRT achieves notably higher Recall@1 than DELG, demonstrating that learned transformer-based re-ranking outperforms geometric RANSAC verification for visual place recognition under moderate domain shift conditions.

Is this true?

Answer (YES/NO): NO